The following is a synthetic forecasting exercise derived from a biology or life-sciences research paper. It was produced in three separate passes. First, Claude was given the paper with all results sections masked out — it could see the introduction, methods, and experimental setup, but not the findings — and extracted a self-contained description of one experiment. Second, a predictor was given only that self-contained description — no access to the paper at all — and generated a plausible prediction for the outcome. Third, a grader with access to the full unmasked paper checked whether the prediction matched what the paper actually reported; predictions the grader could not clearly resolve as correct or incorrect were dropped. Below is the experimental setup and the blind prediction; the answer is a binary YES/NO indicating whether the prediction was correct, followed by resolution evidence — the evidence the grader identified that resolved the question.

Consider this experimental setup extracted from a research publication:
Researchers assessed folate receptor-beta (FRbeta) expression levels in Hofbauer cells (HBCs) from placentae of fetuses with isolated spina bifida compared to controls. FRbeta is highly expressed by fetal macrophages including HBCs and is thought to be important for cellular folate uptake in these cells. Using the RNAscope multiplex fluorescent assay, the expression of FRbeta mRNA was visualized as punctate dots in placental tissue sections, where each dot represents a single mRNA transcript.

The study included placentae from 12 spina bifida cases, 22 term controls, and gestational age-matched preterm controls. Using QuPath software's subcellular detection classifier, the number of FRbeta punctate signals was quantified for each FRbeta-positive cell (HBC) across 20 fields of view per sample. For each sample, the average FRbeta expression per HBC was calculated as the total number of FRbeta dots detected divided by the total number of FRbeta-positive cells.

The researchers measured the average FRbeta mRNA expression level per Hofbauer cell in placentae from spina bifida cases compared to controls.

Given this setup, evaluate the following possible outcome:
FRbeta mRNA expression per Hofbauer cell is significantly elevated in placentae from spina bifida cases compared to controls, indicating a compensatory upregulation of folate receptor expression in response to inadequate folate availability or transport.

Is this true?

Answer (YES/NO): NO